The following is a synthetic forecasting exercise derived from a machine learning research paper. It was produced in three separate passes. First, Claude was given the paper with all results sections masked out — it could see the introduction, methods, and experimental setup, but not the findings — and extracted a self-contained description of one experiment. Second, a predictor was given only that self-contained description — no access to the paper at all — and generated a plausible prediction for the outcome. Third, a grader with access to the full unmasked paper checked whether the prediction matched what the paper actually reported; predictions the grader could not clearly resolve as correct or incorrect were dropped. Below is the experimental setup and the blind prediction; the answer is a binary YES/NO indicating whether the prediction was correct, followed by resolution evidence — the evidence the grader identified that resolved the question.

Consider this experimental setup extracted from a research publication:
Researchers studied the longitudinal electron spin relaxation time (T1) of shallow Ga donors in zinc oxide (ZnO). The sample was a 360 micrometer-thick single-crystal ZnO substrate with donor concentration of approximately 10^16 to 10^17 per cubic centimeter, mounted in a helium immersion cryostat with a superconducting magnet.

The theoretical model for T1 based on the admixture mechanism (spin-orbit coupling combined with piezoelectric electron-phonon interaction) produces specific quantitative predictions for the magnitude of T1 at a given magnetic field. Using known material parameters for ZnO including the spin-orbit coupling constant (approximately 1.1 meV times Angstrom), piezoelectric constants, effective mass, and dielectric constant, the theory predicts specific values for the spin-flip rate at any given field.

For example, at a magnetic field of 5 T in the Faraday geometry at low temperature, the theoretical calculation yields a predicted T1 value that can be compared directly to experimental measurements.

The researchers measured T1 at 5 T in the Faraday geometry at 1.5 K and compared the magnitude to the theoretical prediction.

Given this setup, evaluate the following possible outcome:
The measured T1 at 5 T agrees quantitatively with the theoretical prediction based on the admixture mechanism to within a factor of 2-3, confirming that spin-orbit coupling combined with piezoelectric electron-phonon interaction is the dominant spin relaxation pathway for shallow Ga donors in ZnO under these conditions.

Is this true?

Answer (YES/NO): YES